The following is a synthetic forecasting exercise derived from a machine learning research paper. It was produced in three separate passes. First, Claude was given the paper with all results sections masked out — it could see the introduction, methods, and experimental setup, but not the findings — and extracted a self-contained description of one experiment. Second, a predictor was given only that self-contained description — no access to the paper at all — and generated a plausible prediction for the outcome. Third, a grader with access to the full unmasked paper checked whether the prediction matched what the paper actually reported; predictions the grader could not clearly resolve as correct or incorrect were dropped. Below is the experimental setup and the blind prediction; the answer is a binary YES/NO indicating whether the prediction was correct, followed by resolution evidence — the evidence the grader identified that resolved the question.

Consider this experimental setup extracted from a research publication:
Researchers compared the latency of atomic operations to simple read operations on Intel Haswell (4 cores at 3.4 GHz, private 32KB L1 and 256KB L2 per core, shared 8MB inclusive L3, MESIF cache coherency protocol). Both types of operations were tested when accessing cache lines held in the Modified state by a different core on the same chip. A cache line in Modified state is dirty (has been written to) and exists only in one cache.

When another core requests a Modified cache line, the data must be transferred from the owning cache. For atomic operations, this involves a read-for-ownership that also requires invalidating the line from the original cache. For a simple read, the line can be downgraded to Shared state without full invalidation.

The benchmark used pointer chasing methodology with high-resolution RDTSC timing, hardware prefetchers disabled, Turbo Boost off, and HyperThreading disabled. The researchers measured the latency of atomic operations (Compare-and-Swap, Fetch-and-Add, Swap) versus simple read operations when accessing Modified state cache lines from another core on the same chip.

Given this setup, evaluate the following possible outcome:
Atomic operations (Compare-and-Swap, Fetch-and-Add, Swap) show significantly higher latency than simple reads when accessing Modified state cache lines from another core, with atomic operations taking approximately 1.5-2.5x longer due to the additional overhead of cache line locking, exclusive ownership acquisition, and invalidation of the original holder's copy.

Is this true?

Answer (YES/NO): NO